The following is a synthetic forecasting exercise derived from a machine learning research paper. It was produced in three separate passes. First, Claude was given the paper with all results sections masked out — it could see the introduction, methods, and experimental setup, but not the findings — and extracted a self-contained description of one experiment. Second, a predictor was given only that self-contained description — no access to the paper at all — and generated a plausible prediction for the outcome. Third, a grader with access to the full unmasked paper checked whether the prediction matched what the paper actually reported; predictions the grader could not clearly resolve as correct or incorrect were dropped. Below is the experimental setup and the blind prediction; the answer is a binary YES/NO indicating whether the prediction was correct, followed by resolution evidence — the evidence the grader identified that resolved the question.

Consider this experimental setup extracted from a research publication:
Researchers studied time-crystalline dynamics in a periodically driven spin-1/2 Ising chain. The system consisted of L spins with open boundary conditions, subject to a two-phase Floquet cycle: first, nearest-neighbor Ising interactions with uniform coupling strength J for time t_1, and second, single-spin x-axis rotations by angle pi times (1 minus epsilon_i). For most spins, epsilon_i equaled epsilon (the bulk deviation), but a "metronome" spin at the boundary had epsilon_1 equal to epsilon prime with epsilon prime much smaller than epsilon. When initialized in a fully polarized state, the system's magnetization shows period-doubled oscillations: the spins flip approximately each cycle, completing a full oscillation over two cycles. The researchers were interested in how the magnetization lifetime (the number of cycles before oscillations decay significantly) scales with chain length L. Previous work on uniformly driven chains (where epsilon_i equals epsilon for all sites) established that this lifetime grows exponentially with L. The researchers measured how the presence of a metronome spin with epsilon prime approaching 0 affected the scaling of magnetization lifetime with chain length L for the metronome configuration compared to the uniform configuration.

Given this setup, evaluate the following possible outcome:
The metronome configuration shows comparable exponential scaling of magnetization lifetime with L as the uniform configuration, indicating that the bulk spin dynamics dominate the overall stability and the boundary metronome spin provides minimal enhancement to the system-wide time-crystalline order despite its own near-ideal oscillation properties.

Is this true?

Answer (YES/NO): NO